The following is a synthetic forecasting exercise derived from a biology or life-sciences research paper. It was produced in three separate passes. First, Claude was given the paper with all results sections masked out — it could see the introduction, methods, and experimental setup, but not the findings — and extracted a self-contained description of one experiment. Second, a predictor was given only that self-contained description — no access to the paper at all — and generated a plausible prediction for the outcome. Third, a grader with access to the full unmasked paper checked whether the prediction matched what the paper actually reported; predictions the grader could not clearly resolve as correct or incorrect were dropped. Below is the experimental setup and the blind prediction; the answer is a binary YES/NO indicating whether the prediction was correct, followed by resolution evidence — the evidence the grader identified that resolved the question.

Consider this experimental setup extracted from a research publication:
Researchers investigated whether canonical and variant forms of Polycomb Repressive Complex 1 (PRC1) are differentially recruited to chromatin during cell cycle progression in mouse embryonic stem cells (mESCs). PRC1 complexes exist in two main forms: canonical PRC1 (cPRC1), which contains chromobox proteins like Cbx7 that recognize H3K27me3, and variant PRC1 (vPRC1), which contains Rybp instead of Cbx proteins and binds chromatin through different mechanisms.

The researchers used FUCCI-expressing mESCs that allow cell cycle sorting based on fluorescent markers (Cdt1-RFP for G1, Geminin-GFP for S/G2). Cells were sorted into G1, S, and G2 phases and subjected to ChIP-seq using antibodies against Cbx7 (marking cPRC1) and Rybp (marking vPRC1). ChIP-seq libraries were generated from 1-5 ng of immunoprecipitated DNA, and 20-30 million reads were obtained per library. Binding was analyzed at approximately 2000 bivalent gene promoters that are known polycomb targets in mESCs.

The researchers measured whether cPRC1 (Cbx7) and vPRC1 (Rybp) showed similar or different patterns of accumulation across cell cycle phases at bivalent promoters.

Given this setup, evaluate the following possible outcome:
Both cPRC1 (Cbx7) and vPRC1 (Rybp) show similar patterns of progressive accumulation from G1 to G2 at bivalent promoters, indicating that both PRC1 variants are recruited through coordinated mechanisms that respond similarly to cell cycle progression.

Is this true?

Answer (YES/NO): YES